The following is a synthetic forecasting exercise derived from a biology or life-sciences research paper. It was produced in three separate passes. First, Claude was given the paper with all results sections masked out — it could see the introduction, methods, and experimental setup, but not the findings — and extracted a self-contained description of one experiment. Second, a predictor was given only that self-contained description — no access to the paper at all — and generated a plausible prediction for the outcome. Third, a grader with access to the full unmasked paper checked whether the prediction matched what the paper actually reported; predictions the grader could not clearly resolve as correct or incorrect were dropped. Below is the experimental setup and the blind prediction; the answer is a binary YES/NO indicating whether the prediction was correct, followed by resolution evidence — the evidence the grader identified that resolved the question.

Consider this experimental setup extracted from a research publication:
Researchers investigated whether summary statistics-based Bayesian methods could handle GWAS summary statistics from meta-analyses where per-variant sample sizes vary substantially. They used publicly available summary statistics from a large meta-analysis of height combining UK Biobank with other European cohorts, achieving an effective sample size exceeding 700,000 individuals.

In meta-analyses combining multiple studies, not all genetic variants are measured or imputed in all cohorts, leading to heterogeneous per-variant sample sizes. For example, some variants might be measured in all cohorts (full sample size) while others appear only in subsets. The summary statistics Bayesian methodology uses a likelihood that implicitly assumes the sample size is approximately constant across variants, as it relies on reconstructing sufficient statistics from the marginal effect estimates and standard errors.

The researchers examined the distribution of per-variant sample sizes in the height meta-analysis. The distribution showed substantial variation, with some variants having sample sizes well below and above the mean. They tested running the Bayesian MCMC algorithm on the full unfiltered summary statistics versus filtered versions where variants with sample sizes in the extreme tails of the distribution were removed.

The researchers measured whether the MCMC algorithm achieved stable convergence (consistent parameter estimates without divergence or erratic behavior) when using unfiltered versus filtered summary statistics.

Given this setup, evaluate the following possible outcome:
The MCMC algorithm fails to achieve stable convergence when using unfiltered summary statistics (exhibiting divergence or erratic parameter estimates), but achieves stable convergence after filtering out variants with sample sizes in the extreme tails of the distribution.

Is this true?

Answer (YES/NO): YES